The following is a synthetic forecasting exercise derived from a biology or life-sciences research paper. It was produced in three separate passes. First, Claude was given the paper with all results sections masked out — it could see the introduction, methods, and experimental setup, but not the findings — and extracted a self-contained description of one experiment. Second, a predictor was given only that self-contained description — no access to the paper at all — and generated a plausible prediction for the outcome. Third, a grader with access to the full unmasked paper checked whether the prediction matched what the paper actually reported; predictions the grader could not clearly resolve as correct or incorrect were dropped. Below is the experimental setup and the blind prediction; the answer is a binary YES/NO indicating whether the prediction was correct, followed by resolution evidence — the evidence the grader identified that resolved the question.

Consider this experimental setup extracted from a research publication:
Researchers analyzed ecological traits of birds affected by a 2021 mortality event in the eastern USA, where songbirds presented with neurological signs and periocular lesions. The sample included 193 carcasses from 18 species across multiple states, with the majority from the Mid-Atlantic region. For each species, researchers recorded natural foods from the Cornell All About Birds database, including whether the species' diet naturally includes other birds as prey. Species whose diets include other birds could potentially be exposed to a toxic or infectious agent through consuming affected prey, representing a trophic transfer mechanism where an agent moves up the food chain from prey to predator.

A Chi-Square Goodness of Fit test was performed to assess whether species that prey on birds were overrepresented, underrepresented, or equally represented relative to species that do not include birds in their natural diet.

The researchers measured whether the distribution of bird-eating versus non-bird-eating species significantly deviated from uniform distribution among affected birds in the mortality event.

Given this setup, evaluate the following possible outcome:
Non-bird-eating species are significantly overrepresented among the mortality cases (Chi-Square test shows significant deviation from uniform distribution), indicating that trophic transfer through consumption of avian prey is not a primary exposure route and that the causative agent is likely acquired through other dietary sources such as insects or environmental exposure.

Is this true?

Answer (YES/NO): NO